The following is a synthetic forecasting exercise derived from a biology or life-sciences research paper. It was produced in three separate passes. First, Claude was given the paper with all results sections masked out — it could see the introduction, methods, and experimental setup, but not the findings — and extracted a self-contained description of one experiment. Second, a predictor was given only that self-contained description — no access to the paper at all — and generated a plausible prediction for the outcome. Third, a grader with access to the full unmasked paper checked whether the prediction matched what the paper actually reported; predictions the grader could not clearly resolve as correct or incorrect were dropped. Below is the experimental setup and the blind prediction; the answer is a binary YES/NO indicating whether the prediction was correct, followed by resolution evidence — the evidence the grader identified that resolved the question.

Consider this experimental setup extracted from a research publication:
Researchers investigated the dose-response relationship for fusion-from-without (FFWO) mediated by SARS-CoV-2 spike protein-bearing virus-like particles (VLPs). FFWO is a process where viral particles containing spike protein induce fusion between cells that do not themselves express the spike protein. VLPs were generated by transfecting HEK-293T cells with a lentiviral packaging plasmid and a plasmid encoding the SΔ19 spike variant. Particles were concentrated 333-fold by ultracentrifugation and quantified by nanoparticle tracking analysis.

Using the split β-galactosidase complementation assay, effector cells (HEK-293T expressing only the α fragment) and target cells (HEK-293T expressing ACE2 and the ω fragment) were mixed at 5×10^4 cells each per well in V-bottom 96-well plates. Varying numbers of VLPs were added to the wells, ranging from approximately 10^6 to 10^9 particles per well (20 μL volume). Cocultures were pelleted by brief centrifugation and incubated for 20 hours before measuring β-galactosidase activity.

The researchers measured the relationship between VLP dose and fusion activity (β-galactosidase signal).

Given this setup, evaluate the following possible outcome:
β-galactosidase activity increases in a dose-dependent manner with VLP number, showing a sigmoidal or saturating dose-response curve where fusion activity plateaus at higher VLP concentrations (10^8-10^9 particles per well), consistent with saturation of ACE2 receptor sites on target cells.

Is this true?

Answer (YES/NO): NO